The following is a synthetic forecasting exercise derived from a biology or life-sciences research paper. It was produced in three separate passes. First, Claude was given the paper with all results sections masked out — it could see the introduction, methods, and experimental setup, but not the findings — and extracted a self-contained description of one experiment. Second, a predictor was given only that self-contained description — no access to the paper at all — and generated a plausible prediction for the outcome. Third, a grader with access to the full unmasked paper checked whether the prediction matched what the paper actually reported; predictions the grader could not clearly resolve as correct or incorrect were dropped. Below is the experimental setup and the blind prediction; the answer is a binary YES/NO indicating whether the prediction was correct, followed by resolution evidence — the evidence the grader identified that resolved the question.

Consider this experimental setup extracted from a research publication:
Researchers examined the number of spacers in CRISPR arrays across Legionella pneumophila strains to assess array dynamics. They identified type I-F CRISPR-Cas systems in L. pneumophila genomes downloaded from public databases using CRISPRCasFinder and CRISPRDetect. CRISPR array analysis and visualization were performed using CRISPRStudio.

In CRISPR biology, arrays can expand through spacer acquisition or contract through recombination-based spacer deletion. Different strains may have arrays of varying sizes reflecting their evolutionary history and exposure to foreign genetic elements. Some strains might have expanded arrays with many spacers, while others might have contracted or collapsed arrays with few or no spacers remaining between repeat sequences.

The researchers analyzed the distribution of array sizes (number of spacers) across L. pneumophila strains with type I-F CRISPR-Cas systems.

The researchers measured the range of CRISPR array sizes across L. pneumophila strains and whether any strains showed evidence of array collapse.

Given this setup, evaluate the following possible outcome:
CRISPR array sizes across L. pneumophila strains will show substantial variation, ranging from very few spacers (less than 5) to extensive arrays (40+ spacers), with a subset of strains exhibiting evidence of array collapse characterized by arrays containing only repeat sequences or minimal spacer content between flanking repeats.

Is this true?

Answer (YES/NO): NO